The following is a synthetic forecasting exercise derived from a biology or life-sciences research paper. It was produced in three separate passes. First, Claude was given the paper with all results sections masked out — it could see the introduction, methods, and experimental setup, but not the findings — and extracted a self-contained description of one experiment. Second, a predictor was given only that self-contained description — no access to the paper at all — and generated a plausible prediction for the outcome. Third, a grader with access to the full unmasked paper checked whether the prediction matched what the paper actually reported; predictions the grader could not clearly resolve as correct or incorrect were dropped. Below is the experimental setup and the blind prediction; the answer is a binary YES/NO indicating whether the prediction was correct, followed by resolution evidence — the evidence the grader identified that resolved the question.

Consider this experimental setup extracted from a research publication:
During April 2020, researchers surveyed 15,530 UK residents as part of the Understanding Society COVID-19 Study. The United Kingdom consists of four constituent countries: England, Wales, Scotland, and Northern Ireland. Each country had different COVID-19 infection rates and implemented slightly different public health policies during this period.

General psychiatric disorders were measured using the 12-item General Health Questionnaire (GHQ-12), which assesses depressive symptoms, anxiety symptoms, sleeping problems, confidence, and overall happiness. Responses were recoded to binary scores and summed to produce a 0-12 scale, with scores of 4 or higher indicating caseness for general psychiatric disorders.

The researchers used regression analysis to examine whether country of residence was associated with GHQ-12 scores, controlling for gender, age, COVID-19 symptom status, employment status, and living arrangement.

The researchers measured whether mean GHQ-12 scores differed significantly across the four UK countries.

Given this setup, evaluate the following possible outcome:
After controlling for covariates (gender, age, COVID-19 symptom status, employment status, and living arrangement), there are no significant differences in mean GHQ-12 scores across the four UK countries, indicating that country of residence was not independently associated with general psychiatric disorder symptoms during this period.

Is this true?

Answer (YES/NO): YES